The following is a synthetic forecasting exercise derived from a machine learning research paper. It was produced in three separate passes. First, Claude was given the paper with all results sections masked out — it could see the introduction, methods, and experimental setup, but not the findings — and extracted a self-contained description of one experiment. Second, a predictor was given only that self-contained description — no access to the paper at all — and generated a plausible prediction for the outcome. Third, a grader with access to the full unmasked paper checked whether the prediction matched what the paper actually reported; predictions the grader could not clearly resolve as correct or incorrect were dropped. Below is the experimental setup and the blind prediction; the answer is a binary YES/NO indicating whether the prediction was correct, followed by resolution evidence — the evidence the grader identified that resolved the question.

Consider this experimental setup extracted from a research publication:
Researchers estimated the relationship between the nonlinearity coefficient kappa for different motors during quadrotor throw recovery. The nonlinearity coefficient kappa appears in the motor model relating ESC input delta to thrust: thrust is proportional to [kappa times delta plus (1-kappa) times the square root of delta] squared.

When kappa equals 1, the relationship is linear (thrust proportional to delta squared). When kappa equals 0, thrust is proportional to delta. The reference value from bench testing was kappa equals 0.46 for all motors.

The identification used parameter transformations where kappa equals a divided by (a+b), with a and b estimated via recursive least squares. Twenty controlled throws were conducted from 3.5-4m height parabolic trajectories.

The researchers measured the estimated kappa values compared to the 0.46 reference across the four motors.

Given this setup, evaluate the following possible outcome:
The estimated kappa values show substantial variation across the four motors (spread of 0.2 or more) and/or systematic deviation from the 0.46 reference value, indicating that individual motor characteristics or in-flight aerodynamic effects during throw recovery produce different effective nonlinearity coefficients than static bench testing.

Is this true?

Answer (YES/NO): YES